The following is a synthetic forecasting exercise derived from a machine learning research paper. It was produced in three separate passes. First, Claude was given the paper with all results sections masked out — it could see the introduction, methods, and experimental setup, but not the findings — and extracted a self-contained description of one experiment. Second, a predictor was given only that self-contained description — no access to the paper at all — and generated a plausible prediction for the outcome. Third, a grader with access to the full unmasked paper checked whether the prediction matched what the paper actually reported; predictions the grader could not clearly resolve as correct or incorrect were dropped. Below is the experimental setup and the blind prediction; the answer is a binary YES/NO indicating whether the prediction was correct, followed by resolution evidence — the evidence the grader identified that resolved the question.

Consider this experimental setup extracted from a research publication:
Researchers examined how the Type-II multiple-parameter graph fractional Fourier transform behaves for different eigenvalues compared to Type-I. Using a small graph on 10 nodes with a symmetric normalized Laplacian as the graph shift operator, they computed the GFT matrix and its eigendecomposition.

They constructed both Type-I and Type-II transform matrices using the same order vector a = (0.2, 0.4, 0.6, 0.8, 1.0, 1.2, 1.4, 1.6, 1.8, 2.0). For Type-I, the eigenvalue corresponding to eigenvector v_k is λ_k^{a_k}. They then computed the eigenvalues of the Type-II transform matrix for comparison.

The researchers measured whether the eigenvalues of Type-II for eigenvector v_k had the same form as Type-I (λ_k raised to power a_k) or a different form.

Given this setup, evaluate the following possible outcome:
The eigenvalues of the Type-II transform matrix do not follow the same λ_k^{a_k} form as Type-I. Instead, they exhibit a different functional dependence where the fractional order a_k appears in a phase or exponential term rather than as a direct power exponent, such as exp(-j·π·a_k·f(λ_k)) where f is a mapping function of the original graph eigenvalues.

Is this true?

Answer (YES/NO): NO